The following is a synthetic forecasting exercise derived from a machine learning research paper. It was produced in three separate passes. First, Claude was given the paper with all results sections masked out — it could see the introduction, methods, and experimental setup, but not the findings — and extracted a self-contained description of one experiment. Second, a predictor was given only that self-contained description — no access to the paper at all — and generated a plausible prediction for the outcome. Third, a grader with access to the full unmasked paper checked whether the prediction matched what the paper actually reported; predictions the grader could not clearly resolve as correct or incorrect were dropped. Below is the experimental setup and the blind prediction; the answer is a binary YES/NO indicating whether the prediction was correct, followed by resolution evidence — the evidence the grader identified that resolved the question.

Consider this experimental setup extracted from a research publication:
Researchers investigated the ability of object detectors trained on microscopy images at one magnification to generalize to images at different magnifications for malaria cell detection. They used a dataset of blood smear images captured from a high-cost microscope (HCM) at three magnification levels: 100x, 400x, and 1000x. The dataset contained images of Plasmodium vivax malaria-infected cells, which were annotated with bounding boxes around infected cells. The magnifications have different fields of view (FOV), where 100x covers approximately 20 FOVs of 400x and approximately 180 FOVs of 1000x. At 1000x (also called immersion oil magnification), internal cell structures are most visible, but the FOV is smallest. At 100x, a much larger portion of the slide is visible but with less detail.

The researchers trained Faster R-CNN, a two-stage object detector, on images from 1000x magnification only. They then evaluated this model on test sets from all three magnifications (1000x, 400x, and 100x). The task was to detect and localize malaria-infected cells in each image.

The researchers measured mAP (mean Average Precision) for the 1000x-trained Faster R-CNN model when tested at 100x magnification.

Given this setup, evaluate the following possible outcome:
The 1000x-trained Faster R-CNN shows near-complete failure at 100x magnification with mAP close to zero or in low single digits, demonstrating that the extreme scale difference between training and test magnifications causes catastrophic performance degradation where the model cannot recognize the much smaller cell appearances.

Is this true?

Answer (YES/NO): YES